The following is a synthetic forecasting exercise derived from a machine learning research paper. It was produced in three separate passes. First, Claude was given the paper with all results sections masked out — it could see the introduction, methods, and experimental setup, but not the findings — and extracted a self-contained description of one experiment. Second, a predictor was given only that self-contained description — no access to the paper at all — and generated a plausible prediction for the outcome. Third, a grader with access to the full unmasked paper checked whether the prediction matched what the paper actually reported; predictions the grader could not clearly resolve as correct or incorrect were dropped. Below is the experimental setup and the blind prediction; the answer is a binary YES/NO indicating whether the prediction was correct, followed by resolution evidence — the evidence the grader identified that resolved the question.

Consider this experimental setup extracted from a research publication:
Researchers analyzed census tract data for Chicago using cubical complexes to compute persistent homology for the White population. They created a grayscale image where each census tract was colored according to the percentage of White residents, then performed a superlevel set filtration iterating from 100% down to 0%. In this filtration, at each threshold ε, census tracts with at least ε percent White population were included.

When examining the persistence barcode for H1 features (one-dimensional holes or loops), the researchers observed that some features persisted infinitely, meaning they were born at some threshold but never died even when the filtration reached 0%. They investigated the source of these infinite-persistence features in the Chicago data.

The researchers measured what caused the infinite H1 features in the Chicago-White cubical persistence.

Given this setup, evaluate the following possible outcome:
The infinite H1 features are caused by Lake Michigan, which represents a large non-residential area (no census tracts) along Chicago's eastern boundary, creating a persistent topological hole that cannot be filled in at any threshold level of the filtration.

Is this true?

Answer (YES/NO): NO